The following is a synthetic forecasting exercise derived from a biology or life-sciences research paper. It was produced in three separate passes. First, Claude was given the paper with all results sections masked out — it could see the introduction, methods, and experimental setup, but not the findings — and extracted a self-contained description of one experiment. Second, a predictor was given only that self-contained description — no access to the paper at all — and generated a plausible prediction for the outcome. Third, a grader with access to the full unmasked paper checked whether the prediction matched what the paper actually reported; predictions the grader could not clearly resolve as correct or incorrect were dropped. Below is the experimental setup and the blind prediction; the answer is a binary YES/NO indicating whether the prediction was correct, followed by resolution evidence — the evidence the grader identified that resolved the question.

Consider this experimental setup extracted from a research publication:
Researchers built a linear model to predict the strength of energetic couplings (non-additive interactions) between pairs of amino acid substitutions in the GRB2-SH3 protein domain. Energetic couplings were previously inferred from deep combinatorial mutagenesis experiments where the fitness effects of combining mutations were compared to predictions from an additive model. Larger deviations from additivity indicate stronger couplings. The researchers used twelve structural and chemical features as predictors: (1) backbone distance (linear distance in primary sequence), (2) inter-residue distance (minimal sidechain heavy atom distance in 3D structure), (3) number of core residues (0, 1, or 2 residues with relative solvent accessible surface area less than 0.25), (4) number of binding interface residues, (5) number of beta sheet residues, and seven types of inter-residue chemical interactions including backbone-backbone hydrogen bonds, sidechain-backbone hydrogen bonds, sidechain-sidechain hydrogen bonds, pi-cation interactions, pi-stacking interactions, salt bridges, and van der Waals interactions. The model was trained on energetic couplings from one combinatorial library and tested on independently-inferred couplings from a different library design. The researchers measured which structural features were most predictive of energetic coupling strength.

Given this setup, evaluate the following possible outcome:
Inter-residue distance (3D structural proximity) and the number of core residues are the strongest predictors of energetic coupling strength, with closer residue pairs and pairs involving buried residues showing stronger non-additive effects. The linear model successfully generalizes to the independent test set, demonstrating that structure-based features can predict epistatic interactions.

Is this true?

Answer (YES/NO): NO